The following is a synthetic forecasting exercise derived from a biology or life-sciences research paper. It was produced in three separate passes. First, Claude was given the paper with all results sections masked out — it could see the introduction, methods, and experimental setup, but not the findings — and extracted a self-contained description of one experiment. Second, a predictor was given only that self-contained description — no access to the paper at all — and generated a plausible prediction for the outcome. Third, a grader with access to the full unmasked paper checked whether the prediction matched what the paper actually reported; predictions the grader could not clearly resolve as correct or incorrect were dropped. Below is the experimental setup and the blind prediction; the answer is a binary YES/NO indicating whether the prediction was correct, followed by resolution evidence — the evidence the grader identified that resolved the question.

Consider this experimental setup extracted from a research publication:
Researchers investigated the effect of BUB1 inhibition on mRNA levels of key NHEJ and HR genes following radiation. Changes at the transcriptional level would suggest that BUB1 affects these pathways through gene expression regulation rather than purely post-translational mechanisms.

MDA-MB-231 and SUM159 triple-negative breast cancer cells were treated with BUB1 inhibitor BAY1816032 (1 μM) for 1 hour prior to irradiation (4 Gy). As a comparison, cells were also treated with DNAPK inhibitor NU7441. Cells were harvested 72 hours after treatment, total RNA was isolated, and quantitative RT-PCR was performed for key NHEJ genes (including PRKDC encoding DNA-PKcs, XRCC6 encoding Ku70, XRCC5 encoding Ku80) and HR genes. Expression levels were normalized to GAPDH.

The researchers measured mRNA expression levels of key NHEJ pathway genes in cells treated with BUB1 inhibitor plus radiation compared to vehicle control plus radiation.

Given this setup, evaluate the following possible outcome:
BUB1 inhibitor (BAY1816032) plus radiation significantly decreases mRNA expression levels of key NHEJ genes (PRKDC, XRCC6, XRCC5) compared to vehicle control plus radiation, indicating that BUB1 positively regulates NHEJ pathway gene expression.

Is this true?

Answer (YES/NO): NO